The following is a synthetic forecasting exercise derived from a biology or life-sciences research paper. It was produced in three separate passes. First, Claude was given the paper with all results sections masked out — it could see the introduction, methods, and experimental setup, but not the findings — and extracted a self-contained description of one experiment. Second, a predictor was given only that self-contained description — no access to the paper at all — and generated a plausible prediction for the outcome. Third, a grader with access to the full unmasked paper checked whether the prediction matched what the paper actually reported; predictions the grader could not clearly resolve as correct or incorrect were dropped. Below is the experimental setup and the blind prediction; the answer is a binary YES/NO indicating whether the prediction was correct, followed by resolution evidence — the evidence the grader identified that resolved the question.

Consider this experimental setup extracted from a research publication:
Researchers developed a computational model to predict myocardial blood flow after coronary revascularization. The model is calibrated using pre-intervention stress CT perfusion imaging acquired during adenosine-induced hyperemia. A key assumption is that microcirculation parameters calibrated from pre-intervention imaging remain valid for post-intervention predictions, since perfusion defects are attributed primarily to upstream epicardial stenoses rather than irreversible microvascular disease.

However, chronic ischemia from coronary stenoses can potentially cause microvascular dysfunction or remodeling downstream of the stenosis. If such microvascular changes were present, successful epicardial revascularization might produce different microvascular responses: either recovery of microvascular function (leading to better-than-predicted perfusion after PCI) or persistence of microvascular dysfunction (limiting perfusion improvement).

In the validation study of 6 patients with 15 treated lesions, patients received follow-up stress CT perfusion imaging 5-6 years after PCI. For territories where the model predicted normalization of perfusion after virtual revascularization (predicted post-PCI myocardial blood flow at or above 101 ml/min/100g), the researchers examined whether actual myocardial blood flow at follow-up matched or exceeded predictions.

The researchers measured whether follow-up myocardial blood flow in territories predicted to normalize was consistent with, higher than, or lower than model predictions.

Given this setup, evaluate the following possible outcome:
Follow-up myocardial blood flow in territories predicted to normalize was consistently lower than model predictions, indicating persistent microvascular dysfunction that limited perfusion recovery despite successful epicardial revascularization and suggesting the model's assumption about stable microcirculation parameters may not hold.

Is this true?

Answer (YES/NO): NO